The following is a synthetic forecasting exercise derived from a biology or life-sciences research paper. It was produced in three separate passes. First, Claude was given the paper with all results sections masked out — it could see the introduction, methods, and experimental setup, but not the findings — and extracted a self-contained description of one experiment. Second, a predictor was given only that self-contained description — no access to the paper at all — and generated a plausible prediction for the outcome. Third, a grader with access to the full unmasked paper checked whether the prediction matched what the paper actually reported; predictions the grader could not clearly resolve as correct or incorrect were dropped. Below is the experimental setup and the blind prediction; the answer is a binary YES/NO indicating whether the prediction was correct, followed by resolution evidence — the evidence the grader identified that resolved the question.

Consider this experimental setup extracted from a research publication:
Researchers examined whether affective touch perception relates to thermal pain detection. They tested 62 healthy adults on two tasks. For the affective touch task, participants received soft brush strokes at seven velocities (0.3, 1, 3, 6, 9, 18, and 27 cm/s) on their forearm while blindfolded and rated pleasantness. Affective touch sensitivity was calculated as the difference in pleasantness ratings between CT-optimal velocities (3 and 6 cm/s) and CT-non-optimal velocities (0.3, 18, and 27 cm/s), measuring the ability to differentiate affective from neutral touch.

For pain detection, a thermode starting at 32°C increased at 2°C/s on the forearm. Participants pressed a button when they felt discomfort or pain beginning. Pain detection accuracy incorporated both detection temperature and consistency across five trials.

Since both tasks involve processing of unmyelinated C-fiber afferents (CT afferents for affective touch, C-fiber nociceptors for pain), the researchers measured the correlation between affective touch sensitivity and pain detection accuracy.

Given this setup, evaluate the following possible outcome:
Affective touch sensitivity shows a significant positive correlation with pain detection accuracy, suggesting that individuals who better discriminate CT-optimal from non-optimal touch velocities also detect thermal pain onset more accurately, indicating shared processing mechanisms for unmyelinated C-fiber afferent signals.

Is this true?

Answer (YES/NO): NO